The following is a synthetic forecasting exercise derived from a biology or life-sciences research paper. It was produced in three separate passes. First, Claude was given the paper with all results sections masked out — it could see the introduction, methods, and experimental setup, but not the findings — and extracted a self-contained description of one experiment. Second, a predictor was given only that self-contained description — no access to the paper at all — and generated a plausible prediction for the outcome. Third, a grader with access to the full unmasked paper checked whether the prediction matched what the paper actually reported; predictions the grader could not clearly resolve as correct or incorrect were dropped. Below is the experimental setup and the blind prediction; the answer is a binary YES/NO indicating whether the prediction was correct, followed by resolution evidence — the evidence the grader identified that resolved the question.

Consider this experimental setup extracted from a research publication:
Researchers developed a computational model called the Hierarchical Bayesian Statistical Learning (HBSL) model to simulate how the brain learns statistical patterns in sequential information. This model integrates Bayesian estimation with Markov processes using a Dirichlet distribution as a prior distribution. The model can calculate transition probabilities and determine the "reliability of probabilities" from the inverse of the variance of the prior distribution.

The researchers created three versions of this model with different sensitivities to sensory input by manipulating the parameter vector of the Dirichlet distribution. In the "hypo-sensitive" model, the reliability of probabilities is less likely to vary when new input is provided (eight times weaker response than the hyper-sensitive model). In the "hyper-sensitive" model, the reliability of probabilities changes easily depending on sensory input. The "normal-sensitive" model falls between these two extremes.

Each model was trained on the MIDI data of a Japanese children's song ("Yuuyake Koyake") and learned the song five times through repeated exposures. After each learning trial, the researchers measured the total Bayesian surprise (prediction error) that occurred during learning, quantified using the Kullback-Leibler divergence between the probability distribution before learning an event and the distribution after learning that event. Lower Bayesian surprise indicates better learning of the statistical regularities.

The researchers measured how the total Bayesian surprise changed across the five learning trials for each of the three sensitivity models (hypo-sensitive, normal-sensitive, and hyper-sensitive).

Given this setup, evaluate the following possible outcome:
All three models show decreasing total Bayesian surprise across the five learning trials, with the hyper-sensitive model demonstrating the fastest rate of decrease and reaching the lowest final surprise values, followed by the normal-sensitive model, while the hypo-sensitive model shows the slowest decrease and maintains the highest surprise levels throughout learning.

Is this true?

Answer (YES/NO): NO